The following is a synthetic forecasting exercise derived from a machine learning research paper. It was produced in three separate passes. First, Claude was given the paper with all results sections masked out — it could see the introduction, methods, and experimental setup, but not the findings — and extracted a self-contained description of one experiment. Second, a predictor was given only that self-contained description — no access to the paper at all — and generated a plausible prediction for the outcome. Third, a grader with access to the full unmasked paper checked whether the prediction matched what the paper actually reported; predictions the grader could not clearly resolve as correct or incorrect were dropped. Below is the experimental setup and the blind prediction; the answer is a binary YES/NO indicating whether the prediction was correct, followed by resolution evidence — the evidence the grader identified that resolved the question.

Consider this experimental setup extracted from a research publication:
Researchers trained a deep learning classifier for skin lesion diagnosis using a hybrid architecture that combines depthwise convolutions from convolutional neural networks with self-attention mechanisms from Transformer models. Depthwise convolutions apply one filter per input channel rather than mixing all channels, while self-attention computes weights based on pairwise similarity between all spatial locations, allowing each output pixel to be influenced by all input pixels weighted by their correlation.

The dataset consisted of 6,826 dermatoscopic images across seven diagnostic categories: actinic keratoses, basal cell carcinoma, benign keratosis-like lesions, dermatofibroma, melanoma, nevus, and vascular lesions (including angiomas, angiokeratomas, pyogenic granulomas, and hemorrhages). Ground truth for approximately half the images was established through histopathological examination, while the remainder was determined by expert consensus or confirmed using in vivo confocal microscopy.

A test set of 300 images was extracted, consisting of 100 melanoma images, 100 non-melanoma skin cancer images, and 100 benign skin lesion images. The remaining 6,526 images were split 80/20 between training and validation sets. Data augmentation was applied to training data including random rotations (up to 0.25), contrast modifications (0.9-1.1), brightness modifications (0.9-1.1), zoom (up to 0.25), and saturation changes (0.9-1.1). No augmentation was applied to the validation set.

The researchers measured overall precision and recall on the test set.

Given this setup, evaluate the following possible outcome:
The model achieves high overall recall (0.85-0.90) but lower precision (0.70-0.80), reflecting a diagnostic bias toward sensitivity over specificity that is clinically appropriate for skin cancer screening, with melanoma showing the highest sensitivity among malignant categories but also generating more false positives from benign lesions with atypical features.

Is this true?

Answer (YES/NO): NO